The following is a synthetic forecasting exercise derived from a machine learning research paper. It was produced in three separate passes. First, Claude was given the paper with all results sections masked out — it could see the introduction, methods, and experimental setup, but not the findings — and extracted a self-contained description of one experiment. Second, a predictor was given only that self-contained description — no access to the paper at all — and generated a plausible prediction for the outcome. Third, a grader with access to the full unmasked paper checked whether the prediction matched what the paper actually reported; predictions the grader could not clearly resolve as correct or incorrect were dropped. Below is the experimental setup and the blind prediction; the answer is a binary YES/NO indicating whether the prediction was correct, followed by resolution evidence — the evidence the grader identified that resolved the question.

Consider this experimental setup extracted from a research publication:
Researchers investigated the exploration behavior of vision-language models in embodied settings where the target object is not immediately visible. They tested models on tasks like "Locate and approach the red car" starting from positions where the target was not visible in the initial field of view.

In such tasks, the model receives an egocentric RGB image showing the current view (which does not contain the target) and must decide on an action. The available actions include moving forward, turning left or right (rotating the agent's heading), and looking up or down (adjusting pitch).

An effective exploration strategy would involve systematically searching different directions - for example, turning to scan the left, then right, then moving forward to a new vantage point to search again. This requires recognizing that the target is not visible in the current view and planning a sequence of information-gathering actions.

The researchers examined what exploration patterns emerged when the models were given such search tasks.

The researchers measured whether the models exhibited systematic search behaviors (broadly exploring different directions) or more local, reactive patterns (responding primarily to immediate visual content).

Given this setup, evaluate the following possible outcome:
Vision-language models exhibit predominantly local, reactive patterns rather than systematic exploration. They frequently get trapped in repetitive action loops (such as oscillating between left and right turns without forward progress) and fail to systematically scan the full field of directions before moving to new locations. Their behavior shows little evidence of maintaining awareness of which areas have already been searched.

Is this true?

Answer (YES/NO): NO